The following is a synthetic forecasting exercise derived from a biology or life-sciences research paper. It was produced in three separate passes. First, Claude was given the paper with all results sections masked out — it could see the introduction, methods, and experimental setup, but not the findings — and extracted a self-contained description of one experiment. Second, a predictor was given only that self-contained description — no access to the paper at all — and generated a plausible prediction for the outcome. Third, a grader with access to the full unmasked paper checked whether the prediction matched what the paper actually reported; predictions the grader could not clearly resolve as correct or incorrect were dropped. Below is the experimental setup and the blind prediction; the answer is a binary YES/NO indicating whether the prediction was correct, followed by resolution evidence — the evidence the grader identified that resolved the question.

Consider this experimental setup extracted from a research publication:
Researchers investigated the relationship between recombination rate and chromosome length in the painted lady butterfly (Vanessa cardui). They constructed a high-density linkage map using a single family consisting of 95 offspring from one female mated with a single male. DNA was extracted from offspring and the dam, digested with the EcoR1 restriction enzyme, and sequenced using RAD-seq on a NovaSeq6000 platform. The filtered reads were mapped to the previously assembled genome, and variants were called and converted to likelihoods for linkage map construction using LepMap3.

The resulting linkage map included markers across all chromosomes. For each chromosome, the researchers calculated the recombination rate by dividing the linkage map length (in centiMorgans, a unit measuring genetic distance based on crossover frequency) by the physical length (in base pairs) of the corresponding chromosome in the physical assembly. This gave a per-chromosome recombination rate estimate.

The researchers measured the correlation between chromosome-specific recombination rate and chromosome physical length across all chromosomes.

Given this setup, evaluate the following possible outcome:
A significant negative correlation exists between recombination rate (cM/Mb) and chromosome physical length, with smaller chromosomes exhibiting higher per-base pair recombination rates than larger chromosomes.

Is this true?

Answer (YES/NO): YES